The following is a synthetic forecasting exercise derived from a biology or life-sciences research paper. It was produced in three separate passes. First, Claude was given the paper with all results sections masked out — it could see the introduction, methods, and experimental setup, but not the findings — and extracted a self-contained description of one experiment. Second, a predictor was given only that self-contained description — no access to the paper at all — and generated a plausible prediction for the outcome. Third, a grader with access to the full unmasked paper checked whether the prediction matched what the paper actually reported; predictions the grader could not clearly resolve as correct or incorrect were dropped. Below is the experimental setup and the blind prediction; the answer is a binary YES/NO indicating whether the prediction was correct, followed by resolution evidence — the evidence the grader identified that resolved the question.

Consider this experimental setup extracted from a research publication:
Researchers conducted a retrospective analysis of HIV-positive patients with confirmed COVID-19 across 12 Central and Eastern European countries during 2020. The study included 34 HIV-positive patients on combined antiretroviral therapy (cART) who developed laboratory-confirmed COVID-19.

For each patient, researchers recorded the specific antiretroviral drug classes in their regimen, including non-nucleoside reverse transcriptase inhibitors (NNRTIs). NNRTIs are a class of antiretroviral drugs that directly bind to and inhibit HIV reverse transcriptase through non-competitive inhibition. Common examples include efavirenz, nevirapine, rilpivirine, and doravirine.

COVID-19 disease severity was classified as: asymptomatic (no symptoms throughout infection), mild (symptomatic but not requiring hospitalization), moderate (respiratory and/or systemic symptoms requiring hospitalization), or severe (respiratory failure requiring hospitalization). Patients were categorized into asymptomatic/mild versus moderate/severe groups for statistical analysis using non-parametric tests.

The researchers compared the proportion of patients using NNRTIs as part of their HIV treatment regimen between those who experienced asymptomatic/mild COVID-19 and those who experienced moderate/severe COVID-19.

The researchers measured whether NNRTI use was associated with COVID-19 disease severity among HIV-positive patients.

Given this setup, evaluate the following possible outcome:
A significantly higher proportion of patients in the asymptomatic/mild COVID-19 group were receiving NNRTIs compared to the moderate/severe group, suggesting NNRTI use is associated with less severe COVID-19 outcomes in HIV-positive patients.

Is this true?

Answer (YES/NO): NO